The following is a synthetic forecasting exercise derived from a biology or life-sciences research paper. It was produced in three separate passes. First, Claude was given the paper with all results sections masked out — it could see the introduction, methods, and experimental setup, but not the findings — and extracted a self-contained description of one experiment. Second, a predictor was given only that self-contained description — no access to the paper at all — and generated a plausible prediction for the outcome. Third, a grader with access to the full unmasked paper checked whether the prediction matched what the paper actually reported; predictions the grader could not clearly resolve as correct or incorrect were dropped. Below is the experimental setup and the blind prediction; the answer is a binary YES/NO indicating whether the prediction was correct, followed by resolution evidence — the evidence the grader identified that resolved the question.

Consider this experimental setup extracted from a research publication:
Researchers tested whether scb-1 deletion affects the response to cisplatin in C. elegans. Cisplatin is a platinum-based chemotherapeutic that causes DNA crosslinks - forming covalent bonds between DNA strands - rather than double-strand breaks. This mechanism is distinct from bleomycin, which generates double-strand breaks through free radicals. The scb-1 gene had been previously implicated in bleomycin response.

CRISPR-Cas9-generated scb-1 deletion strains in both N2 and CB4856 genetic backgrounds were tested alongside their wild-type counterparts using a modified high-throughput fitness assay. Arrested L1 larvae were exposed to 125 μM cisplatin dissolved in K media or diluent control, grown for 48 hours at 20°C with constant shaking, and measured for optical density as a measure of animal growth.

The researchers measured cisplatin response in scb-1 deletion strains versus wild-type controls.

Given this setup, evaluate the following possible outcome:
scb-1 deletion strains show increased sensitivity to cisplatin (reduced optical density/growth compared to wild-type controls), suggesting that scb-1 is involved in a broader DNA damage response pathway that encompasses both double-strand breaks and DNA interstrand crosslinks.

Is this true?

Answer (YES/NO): YES